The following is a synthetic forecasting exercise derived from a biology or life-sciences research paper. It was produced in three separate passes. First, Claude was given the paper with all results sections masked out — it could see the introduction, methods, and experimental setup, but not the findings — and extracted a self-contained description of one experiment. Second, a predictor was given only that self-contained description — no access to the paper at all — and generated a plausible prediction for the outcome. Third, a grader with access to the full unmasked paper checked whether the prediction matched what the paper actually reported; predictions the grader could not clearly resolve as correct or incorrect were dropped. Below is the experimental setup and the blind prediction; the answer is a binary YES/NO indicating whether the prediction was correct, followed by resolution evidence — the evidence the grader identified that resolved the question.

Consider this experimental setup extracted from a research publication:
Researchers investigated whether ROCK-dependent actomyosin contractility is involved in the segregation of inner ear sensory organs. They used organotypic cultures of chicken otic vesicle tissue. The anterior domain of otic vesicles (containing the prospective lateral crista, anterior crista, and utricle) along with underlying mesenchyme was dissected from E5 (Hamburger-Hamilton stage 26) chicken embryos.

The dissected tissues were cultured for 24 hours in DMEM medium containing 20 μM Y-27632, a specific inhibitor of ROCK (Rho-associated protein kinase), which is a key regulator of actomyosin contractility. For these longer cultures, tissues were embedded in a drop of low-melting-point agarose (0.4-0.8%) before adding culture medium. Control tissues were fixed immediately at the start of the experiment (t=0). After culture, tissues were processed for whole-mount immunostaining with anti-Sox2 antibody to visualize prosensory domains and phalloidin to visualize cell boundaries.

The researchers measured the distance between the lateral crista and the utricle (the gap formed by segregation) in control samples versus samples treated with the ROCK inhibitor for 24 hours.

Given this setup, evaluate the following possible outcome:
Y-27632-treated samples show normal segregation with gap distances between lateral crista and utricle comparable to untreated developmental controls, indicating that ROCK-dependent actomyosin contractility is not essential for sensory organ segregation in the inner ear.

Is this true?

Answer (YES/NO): NO